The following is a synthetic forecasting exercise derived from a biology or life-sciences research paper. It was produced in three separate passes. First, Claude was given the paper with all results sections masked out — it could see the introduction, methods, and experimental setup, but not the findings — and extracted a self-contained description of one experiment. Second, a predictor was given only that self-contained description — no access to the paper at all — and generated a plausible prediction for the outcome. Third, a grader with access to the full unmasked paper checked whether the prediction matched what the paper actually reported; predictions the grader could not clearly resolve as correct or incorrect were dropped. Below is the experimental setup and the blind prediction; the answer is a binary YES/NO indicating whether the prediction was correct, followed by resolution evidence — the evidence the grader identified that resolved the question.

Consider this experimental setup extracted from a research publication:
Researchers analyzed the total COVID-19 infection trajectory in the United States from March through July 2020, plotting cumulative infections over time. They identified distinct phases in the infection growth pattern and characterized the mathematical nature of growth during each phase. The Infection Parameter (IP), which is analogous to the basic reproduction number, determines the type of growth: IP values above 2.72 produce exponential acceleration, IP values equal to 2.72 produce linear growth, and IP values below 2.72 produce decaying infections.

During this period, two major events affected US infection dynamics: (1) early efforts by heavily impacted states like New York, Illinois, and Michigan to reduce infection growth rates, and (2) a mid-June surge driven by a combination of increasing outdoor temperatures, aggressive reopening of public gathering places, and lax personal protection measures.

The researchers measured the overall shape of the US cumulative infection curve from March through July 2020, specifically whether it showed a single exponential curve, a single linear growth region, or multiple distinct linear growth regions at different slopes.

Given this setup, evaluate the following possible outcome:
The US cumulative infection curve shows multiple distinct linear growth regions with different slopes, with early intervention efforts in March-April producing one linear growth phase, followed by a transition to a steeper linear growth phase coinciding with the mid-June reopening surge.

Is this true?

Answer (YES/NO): YES